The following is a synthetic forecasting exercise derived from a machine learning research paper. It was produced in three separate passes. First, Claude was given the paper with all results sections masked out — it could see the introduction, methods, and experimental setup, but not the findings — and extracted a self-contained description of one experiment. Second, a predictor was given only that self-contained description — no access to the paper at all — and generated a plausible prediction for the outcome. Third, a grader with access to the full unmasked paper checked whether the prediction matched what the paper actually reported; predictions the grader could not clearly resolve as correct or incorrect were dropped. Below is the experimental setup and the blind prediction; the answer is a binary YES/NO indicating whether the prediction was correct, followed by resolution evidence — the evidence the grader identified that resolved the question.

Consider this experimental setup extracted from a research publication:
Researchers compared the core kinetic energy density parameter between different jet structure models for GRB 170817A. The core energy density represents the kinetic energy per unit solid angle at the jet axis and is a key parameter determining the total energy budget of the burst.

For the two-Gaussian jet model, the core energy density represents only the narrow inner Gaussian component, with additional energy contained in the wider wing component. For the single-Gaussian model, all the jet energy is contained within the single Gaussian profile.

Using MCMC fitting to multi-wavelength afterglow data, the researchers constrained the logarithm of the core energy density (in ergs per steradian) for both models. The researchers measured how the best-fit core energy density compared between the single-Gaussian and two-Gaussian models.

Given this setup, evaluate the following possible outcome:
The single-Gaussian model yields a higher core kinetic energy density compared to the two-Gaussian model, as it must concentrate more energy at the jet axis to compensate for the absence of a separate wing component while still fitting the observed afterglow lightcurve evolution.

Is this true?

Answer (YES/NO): YES